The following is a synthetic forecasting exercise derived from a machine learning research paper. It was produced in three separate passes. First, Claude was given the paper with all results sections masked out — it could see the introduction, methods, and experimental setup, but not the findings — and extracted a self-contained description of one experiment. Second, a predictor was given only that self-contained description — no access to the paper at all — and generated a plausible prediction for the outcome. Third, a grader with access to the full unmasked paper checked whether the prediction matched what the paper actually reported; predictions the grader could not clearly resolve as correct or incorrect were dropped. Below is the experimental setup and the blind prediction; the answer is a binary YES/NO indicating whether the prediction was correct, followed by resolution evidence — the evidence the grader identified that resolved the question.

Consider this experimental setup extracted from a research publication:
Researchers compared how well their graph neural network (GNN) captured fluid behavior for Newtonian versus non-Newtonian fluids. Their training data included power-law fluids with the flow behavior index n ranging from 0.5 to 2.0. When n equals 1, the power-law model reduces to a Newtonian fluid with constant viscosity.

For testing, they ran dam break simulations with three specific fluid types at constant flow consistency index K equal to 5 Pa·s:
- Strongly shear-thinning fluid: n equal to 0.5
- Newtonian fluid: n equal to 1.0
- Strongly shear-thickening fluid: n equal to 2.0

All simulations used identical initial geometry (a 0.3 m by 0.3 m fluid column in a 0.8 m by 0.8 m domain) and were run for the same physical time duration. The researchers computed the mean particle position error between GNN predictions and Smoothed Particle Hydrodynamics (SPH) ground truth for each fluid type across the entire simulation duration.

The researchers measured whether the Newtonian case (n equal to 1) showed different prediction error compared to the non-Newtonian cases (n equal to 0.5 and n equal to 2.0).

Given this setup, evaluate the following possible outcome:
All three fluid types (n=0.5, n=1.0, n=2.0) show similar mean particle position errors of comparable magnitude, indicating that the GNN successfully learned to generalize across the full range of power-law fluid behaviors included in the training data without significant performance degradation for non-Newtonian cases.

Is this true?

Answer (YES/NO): NO